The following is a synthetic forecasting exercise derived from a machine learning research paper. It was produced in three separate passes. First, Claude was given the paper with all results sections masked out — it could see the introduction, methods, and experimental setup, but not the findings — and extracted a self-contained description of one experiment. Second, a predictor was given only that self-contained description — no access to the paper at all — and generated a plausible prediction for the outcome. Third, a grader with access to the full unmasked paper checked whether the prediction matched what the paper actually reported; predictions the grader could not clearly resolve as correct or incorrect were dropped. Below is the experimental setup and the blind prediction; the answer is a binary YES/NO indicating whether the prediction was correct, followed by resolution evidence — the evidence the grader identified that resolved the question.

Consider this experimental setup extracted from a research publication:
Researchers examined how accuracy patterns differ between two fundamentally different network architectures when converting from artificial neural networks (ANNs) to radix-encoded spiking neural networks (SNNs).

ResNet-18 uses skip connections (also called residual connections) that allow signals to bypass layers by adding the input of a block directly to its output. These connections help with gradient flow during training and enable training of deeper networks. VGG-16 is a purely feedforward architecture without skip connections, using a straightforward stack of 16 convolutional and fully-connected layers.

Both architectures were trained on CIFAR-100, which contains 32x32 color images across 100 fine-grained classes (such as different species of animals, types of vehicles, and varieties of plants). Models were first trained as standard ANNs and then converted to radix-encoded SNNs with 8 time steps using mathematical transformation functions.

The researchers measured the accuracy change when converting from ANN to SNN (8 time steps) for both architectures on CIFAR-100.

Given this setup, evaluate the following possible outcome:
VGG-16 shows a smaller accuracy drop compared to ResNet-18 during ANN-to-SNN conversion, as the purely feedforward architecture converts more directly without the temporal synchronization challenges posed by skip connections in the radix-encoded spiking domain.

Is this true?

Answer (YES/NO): NO